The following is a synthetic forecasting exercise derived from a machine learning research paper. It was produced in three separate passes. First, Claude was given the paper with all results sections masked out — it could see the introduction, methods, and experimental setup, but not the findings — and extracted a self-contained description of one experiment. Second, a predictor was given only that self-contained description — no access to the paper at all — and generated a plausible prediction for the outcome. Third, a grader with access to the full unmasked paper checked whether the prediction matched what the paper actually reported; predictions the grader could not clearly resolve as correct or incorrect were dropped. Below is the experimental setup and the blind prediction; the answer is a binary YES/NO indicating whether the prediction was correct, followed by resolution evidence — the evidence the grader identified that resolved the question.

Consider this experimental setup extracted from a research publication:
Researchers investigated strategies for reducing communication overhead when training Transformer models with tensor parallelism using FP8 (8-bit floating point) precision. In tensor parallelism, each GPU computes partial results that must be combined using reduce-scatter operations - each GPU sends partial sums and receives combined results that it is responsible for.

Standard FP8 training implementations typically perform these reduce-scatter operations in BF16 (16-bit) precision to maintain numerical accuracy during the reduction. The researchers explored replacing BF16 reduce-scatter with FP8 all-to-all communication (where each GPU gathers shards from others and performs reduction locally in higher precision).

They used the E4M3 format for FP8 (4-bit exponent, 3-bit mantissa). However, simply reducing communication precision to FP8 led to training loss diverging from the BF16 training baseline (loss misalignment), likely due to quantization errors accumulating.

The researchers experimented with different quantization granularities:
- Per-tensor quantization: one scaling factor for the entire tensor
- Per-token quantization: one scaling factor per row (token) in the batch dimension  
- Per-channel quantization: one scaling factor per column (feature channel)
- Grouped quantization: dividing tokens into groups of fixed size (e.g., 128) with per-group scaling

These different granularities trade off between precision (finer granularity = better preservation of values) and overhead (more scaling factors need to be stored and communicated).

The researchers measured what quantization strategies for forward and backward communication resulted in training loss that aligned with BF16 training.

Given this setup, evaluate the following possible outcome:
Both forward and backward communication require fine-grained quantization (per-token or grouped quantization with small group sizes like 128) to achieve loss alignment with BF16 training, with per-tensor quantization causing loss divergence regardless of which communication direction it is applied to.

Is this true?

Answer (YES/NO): NO